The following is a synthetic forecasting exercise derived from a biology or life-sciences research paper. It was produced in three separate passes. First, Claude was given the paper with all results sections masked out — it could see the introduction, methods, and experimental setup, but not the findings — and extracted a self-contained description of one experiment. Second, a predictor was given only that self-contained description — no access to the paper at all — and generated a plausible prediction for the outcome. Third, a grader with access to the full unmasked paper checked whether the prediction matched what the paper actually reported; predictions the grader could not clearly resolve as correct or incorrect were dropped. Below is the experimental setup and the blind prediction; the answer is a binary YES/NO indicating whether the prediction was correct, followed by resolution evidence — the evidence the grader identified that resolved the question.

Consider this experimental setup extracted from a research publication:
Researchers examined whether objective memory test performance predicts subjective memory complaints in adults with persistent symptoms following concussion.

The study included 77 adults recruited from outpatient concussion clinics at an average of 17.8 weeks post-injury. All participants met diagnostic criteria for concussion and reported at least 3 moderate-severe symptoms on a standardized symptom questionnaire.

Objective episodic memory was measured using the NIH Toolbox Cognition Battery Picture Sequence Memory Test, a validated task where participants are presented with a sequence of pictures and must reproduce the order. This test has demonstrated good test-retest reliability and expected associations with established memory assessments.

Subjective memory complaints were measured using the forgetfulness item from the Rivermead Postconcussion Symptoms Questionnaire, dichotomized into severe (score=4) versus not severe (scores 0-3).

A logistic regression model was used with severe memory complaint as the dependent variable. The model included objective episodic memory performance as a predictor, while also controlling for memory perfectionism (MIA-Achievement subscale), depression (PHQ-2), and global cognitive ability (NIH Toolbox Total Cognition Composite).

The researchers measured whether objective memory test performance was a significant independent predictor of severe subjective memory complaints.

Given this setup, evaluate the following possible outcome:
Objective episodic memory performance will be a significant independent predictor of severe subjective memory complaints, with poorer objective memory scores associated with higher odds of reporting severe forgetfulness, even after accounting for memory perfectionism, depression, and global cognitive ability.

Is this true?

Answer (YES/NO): NO